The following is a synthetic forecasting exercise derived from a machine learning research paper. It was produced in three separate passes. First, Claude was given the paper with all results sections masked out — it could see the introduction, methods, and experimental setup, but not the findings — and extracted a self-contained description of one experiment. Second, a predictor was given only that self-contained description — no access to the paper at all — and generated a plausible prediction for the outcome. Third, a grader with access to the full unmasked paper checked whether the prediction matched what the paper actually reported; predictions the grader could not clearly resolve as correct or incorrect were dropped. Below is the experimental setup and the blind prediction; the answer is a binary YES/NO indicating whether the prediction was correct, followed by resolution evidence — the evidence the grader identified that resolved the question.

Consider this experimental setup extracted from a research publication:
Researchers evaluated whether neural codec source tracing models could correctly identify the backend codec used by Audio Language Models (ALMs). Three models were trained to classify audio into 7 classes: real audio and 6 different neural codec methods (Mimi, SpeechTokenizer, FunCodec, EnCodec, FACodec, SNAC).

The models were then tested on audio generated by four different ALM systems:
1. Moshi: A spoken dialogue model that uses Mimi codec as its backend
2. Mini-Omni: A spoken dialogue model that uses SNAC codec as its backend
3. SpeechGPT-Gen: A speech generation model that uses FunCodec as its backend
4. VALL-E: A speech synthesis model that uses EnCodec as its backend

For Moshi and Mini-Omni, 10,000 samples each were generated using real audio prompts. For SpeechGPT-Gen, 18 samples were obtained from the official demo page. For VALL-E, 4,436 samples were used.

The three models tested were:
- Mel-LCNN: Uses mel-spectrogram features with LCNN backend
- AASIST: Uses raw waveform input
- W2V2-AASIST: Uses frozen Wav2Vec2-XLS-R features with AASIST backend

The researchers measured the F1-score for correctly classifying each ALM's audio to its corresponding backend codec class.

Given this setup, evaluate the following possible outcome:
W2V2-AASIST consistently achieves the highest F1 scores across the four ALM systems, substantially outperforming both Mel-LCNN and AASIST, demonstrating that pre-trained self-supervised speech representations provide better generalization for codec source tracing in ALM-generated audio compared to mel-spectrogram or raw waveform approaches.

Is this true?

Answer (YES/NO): NO